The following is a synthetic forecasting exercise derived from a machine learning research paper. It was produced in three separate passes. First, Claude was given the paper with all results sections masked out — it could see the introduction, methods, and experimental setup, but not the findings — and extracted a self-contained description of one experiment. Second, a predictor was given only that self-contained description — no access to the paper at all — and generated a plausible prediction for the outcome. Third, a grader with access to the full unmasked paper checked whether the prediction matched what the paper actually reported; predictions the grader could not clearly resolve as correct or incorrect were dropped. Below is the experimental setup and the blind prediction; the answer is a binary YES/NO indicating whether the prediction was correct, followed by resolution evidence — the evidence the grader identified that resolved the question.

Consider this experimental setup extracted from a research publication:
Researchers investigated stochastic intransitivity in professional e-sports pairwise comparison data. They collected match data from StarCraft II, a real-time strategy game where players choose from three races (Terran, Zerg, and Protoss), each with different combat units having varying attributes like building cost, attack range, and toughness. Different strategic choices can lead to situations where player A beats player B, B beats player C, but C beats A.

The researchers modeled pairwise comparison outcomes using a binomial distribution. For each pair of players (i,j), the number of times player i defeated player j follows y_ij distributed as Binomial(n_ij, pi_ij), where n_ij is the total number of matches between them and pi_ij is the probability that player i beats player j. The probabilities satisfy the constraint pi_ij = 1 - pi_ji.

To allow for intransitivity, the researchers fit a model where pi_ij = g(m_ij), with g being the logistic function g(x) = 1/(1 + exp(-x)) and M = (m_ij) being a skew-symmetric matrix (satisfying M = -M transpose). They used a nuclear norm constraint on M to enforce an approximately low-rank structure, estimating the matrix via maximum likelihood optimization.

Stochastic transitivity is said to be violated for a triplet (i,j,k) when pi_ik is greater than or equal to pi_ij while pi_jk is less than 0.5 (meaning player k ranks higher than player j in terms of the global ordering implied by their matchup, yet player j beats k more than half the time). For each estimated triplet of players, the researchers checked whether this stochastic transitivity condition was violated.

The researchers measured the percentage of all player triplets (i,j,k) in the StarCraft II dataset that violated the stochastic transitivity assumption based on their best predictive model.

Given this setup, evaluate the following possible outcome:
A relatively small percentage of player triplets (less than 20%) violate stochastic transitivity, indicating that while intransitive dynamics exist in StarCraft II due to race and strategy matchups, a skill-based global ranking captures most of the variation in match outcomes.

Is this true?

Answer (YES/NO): NO